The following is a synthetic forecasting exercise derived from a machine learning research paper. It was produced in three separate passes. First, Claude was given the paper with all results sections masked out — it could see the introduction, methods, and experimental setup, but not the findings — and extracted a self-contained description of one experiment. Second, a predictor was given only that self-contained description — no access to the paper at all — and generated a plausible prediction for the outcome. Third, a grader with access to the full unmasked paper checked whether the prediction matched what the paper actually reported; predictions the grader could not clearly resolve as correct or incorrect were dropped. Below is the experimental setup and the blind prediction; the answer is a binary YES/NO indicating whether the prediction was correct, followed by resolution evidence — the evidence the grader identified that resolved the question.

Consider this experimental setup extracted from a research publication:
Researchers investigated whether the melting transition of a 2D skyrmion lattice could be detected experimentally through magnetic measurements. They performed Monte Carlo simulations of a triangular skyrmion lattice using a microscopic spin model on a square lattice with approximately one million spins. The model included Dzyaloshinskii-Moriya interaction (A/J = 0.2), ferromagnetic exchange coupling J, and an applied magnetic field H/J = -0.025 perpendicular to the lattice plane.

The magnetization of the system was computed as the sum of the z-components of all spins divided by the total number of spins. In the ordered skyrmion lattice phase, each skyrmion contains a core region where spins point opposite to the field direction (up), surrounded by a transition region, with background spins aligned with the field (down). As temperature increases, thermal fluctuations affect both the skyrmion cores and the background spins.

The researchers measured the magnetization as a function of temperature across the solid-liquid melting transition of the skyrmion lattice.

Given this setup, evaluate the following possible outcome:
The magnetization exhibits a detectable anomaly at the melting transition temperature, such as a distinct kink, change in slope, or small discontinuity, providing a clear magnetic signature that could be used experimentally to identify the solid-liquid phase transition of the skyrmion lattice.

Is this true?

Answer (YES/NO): YES